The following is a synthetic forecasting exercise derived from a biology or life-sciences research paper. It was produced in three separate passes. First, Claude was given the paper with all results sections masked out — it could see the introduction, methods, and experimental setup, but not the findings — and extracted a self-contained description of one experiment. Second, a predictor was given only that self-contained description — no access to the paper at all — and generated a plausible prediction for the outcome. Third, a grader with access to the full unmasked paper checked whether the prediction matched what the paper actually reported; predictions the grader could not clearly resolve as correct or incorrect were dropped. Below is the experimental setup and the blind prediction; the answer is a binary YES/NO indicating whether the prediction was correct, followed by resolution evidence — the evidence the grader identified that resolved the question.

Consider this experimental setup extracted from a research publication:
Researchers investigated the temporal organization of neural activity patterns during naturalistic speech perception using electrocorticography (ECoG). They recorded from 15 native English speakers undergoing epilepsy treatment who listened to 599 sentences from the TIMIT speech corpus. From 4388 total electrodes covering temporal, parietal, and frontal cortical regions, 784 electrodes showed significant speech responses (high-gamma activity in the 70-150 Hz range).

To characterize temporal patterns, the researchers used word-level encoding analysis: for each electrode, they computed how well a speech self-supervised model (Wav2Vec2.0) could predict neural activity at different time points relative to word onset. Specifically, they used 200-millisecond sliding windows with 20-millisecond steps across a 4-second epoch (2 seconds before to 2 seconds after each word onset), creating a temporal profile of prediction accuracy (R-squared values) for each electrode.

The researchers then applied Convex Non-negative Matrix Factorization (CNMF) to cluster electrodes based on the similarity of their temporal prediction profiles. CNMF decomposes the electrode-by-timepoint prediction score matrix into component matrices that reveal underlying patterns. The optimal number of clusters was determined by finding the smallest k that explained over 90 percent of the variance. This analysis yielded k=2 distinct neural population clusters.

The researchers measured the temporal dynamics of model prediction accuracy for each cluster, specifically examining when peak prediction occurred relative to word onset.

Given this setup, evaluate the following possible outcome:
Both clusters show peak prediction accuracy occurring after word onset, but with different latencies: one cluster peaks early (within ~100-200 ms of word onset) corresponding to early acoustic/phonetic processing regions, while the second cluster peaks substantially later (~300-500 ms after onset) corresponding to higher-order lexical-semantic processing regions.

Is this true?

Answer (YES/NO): NO